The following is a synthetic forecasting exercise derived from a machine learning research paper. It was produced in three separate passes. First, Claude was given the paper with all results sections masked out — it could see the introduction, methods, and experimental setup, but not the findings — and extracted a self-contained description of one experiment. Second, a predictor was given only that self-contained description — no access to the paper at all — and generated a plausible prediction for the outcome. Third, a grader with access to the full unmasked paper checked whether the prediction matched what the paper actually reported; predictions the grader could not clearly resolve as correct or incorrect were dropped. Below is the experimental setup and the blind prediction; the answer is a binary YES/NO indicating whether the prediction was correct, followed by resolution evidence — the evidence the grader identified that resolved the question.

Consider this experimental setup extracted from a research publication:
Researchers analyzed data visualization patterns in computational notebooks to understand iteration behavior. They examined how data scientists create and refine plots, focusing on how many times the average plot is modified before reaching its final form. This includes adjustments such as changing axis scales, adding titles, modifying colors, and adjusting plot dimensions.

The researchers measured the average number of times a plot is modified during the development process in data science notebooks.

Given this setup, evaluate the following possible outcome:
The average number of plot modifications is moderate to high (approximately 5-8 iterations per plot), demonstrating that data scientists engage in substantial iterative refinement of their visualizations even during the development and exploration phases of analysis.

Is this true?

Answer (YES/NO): YES